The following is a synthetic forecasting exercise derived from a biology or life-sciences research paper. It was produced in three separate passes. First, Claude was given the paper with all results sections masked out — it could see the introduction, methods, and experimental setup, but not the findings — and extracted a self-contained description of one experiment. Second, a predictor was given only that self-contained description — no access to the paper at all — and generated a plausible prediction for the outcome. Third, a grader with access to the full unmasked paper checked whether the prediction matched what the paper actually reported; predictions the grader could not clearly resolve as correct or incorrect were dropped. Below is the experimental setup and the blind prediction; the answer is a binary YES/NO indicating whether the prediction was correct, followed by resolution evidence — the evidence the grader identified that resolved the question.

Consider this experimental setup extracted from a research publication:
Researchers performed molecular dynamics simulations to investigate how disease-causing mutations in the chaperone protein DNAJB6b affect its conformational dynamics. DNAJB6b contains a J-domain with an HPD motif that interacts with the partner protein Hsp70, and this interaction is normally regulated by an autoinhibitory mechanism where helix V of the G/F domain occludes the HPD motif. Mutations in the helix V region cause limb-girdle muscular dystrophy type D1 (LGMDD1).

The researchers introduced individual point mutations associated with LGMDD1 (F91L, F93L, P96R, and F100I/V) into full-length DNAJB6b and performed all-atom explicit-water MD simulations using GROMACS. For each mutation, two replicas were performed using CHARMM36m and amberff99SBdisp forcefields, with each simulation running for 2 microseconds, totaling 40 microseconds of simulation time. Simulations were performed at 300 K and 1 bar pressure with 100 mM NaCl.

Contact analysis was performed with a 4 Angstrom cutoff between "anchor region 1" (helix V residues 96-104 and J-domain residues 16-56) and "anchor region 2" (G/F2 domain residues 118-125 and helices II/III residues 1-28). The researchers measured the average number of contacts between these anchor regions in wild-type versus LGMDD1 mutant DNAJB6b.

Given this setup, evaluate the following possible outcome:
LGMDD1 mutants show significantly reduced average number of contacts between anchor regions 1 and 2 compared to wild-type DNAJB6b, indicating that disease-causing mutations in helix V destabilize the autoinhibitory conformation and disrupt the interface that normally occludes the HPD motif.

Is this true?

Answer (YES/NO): NO